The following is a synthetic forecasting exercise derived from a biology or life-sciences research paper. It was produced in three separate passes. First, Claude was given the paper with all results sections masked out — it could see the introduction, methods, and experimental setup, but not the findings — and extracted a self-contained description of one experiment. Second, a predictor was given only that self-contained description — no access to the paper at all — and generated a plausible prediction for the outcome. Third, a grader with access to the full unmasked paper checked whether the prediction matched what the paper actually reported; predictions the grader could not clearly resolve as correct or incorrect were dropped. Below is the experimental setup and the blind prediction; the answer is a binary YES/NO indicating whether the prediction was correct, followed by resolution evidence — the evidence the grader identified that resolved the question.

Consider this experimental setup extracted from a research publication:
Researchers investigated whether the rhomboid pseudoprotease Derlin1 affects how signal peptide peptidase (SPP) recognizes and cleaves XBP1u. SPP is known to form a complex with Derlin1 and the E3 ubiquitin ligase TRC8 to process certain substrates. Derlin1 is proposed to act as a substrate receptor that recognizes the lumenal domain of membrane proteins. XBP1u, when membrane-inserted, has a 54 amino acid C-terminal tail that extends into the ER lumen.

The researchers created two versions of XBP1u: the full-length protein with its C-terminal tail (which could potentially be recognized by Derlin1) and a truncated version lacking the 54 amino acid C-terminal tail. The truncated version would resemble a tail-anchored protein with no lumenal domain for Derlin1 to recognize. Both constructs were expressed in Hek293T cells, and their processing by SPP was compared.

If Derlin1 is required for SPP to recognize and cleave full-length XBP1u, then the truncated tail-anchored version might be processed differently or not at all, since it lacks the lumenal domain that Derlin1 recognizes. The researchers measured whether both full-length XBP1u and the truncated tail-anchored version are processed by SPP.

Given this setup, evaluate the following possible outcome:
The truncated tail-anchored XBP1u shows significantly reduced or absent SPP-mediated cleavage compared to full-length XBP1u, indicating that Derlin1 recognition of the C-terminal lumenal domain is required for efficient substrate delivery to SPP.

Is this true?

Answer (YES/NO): NO